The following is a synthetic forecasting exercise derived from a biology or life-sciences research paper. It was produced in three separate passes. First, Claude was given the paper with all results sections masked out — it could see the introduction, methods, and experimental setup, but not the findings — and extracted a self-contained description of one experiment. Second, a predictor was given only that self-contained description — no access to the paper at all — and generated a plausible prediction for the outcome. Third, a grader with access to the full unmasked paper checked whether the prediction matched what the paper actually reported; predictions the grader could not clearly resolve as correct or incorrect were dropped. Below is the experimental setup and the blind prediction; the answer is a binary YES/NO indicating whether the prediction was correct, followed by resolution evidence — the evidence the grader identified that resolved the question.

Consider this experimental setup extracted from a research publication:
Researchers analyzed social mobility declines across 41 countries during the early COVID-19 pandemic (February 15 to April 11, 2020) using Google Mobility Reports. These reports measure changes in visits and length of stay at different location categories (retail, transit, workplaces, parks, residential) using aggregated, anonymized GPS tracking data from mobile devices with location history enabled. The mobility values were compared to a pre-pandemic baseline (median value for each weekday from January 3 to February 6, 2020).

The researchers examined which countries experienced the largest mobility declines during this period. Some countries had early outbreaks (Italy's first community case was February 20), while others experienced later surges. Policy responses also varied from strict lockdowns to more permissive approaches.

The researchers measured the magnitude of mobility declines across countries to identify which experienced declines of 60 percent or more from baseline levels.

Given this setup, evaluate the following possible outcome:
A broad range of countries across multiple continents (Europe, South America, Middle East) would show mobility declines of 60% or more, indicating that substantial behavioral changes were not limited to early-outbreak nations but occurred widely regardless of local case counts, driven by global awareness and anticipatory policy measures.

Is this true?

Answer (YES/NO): NO